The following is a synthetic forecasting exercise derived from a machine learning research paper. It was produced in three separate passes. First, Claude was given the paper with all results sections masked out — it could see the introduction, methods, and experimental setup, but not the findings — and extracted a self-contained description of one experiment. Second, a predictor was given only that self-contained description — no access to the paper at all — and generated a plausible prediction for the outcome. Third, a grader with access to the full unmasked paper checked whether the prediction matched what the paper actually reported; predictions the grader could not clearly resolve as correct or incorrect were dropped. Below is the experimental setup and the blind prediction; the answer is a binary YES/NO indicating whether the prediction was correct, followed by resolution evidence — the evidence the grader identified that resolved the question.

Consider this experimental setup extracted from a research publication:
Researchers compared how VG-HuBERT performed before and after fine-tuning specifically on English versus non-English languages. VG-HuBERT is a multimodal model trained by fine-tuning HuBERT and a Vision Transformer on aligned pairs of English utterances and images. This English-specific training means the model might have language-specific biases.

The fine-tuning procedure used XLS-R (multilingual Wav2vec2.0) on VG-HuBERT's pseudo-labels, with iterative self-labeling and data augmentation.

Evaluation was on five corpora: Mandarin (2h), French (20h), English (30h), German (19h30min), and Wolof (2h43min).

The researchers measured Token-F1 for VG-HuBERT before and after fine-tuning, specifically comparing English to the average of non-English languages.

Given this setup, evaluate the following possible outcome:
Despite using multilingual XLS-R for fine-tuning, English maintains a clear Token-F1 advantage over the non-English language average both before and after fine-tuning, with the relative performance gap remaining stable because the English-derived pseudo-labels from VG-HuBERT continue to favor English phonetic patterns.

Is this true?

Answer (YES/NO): NO